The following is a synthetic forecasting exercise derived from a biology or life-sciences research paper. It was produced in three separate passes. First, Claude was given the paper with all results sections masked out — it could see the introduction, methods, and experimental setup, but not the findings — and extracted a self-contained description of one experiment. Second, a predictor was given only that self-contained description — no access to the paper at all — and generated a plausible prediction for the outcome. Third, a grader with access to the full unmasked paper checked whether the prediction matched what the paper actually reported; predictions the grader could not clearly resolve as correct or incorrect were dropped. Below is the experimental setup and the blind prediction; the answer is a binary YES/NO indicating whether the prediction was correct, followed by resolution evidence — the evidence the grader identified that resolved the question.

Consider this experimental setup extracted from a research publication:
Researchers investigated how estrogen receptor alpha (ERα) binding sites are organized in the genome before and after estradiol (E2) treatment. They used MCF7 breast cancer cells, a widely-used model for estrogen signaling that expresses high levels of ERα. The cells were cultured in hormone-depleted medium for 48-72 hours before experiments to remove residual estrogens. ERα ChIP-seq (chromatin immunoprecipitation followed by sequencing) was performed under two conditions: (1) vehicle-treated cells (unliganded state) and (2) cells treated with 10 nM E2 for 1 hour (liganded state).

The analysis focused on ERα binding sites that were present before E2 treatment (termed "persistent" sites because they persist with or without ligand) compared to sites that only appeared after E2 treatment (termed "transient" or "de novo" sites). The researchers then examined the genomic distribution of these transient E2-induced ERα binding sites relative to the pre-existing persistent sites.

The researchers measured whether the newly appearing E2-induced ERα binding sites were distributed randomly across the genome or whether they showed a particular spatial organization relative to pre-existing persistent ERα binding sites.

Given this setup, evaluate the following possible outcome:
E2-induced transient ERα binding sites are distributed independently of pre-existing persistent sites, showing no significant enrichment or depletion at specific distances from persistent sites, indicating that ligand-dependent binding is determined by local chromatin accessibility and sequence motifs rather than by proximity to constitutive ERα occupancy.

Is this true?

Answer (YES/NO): NO